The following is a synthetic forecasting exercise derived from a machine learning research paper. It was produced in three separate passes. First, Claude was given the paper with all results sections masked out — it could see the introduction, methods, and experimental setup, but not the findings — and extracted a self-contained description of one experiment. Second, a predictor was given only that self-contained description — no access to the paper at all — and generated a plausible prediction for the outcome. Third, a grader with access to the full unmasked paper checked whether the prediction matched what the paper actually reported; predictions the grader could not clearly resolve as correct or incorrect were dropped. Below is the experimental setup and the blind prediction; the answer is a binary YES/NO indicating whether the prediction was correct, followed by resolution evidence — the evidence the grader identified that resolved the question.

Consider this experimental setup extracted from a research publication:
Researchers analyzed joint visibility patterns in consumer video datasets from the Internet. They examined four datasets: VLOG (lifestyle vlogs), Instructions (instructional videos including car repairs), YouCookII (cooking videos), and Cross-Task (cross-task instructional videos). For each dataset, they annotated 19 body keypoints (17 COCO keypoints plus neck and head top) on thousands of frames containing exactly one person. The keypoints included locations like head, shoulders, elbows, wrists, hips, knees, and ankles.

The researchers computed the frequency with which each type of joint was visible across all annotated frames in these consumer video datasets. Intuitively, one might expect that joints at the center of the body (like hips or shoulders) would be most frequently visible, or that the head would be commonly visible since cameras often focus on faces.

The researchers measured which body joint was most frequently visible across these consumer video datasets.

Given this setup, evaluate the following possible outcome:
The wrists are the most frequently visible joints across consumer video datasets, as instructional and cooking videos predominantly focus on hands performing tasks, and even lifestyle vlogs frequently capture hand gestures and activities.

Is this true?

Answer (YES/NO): YES